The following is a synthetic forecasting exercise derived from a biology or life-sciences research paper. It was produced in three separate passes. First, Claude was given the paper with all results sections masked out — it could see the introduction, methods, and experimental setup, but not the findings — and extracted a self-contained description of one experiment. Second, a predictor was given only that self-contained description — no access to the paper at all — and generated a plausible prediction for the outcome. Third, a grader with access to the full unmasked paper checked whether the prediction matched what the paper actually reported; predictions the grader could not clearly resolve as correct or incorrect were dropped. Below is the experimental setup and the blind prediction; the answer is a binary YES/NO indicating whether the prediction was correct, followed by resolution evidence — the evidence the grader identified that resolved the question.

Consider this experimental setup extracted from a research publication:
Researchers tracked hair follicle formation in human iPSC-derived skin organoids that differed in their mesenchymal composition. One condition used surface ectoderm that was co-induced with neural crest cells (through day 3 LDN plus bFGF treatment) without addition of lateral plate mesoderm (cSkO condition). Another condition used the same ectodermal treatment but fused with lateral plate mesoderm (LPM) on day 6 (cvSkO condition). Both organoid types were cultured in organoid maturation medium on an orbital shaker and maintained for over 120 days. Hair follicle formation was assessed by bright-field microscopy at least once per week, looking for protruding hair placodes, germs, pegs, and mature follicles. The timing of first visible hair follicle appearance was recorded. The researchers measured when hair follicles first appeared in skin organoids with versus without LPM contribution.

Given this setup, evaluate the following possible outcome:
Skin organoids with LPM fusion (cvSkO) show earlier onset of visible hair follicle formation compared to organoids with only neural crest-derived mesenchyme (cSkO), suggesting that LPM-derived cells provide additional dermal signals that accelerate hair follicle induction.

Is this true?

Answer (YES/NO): NO